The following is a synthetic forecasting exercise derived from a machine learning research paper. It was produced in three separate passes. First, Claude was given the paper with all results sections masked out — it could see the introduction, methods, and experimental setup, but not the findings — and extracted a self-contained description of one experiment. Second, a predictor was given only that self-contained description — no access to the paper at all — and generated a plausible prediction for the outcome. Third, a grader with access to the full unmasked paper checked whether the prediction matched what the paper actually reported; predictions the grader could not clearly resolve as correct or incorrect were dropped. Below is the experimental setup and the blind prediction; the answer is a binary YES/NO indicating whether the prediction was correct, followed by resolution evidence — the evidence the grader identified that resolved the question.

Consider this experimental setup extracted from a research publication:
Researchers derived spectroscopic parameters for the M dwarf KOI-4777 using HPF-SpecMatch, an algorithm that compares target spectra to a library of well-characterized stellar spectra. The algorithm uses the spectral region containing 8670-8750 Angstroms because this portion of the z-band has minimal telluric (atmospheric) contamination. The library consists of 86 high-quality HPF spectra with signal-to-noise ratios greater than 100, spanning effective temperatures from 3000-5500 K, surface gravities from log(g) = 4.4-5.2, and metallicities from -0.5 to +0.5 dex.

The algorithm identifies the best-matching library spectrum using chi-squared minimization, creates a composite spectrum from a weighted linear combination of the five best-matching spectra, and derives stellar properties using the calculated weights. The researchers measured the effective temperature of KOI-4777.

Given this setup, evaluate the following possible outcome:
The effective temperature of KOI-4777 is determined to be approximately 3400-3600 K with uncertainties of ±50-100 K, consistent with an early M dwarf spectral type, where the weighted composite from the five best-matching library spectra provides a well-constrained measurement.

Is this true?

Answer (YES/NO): YES